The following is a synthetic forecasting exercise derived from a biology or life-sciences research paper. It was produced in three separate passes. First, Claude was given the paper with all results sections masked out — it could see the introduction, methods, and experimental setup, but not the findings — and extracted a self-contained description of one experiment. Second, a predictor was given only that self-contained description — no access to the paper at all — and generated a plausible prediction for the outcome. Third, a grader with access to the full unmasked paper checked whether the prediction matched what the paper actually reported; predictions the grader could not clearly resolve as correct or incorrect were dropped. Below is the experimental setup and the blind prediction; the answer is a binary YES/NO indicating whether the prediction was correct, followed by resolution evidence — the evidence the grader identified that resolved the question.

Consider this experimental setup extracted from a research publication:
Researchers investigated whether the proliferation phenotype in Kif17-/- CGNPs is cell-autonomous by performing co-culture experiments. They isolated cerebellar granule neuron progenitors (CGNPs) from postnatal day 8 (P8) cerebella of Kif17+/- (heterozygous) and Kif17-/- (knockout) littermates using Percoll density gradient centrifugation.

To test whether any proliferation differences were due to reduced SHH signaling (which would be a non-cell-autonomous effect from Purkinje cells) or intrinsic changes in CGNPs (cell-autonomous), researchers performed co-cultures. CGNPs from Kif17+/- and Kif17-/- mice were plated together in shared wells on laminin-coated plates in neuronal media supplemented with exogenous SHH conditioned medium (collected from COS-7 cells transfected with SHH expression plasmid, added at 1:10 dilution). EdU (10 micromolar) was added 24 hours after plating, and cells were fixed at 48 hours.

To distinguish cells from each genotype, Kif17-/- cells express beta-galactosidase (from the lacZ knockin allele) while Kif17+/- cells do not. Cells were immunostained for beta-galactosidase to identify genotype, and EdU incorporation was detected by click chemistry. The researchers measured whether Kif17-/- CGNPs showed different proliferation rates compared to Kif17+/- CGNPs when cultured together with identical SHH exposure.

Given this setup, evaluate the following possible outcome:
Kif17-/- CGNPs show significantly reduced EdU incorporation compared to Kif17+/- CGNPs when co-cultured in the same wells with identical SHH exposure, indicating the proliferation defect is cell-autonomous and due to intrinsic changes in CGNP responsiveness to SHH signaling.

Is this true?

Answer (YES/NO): NO